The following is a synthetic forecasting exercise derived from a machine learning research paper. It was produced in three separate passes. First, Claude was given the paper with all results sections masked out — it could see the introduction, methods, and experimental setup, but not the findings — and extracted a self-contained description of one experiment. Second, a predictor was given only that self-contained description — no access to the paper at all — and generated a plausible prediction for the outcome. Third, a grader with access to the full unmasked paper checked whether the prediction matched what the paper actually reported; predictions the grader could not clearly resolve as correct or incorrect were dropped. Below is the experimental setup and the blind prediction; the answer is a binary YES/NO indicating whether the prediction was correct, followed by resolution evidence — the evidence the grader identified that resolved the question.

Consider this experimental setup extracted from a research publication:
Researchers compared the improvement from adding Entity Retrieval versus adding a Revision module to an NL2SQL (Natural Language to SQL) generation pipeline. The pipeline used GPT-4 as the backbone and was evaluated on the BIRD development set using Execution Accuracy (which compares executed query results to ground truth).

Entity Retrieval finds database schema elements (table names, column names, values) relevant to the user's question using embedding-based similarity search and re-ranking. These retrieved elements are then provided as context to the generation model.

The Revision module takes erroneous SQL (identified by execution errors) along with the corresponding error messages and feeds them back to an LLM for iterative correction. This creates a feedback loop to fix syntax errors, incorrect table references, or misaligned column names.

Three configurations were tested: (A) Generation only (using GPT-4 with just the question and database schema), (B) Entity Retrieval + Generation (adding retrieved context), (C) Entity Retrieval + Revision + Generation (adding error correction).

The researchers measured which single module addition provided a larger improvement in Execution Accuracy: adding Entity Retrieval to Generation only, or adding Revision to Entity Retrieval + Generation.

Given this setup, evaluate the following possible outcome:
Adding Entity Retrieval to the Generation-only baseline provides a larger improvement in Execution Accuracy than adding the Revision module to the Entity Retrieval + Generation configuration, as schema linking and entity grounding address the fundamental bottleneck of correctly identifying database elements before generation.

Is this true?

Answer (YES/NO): YES